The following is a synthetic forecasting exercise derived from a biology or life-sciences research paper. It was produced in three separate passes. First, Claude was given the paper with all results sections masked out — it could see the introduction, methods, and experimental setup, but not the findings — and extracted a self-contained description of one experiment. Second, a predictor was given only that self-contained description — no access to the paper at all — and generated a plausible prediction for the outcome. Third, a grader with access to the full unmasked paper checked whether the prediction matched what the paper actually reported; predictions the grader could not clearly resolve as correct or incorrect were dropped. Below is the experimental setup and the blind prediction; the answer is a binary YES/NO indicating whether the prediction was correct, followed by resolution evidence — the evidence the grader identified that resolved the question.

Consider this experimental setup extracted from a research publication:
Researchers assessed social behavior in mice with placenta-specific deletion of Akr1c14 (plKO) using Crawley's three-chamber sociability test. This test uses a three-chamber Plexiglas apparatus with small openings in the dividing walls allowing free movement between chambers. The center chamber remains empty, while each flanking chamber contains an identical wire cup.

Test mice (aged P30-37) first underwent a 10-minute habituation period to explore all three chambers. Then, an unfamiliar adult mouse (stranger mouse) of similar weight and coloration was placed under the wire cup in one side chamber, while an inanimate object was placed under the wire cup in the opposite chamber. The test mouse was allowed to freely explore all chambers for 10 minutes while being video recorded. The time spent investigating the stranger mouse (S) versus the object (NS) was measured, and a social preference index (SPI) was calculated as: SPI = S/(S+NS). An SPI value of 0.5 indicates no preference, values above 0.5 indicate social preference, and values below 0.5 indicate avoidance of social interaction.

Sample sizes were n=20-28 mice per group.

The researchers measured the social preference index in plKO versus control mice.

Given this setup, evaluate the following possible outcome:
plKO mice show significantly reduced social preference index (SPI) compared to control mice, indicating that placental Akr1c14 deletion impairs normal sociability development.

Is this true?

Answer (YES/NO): YES